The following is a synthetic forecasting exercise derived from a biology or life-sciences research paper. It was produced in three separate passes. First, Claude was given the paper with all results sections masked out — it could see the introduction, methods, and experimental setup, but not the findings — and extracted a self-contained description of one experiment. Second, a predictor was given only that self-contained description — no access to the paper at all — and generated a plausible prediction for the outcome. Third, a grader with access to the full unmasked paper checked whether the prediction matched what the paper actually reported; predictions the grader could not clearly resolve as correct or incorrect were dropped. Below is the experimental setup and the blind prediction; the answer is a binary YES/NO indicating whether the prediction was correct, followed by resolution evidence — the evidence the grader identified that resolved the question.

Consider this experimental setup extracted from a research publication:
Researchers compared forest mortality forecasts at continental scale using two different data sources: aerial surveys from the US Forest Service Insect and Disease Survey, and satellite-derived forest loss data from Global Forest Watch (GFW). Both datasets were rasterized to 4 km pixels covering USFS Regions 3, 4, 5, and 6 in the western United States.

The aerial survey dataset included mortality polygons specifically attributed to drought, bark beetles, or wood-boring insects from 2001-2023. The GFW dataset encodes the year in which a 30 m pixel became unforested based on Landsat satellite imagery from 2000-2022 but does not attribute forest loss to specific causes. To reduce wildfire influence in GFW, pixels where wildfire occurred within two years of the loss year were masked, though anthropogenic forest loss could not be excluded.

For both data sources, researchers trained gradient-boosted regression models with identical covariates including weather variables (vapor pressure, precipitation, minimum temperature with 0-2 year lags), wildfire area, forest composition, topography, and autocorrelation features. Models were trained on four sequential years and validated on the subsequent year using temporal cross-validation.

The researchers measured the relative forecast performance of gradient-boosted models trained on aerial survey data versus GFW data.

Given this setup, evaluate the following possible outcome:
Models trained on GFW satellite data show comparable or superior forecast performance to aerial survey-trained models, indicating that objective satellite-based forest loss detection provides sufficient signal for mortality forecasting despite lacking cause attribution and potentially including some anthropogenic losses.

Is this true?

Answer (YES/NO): NO